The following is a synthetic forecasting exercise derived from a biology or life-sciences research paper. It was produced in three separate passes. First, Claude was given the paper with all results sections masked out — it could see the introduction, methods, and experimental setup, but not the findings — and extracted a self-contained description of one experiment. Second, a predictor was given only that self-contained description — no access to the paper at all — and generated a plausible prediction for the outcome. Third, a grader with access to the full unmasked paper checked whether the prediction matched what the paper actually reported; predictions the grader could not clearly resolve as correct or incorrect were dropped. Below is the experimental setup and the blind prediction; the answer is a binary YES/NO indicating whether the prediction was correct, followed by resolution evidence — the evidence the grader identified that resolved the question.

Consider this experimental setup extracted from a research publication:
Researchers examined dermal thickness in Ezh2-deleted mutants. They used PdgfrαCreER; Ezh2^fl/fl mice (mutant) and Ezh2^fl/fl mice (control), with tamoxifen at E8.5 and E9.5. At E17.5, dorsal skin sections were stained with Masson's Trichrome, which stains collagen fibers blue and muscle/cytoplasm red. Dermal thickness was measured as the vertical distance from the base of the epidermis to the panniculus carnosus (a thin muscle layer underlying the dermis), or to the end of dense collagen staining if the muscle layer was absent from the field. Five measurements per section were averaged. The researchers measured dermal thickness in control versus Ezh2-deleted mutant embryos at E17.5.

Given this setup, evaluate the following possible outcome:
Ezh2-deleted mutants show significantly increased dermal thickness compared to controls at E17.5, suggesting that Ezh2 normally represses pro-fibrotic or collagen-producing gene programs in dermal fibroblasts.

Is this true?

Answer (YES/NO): NO